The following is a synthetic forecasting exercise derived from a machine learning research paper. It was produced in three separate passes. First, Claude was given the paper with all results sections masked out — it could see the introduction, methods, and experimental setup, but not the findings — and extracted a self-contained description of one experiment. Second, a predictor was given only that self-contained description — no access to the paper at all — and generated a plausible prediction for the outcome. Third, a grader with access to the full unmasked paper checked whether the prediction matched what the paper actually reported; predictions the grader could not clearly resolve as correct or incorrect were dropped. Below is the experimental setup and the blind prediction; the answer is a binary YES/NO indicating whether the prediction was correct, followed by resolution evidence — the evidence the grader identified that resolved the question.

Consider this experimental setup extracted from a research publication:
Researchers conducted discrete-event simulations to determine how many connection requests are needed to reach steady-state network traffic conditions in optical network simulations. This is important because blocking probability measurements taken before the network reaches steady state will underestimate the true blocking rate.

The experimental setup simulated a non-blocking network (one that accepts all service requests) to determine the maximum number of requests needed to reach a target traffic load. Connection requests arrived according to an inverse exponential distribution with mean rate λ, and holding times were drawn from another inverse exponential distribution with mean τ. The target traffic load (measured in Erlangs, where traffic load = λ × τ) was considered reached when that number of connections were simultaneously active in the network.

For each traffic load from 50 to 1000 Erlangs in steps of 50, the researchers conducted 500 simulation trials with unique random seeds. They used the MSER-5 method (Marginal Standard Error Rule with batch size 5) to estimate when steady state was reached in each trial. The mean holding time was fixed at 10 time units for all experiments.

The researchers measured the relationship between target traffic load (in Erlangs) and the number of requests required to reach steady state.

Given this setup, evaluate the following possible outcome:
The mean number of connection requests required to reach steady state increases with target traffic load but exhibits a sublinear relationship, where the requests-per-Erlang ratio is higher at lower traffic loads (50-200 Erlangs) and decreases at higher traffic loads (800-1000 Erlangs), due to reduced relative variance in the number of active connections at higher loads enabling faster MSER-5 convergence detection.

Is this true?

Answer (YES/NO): NO